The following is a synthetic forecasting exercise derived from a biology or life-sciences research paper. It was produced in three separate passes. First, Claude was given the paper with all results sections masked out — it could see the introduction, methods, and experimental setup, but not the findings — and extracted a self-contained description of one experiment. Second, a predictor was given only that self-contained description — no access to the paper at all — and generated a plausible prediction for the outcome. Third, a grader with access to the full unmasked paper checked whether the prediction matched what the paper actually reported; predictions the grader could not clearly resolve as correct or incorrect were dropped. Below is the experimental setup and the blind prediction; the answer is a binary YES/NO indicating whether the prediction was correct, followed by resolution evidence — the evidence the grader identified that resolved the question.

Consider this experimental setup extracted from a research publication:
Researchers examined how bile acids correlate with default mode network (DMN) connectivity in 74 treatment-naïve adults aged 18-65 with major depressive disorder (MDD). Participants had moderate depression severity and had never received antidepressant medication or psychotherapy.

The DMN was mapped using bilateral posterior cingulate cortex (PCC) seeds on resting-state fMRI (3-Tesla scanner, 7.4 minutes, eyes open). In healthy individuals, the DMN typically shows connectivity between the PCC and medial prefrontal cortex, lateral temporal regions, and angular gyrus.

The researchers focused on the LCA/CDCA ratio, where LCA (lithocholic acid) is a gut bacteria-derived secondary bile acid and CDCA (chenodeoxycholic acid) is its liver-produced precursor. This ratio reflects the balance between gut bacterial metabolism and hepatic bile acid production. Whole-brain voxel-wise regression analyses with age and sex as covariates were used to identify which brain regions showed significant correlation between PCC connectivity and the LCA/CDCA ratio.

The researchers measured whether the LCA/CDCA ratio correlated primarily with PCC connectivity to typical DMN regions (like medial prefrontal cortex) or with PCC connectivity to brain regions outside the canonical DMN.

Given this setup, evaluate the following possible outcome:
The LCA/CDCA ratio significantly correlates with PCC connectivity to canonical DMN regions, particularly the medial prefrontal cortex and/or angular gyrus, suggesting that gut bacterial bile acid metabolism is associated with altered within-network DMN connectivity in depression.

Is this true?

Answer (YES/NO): NO